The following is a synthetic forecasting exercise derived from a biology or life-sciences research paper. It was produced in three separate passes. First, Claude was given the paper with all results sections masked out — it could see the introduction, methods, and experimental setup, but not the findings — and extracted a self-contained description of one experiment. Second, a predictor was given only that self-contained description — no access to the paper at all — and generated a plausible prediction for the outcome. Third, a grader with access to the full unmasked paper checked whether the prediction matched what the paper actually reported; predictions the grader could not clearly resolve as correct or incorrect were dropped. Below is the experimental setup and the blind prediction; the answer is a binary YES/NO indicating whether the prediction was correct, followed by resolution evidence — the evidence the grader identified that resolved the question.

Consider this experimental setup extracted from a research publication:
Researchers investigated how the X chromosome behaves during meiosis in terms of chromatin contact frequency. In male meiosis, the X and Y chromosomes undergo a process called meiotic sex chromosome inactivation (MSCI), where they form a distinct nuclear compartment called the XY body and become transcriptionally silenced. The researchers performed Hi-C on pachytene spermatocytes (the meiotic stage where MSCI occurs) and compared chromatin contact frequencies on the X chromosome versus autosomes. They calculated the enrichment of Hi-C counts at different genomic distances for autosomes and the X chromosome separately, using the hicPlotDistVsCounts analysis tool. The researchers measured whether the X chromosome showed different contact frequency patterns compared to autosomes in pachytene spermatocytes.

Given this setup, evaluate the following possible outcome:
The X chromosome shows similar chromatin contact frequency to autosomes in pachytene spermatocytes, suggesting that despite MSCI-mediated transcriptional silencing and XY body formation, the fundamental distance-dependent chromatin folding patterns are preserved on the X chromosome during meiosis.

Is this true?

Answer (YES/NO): NO